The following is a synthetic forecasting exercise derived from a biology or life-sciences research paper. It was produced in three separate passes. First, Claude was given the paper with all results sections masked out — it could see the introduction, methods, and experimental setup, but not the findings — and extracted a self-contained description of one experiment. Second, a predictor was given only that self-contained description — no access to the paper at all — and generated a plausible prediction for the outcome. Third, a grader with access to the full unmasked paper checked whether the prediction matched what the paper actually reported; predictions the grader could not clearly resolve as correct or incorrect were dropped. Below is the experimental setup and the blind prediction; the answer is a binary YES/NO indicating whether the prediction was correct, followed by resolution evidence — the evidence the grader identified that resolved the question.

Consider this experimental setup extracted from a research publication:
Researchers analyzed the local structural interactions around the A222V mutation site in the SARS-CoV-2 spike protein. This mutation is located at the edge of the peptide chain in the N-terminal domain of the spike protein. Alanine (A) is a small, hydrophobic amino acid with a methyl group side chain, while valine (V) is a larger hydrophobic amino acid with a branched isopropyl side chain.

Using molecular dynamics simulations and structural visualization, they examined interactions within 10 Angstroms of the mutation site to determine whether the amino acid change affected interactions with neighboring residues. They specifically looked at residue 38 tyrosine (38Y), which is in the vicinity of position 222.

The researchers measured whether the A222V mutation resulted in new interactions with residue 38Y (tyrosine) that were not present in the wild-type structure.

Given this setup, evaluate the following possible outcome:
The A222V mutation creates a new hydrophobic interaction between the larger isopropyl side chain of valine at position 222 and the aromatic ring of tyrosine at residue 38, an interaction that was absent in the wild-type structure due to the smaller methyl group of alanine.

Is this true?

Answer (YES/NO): YES